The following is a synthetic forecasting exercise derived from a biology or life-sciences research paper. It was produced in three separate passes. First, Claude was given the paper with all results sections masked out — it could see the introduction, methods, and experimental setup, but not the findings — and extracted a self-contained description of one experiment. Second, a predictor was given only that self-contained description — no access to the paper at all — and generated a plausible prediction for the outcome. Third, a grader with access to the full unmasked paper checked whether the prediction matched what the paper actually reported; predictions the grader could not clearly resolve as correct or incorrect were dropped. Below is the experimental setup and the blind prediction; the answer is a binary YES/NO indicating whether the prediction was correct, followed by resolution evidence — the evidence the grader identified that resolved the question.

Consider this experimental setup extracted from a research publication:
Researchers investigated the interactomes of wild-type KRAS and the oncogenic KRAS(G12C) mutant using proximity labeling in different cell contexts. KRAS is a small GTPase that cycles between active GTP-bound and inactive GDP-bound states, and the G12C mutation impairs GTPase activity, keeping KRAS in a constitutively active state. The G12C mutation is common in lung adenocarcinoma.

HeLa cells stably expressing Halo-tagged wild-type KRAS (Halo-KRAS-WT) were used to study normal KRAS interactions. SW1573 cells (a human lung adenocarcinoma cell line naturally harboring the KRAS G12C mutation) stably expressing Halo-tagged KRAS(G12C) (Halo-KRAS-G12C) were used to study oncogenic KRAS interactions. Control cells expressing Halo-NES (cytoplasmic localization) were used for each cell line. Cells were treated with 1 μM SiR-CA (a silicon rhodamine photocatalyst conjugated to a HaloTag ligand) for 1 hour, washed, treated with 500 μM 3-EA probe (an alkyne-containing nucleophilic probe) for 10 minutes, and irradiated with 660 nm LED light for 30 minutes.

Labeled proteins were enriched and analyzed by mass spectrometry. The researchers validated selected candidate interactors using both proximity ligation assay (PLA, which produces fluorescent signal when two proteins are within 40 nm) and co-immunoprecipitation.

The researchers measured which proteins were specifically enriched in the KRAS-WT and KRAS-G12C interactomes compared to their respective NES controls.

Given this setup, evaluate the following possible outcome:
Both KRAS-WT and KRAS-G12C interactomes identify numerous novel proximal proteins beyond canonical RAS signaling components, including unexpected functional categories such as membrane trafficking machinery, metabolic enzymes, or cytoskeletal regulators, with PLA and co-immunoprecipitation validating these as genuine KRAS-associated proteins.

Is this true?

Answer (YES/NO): YES